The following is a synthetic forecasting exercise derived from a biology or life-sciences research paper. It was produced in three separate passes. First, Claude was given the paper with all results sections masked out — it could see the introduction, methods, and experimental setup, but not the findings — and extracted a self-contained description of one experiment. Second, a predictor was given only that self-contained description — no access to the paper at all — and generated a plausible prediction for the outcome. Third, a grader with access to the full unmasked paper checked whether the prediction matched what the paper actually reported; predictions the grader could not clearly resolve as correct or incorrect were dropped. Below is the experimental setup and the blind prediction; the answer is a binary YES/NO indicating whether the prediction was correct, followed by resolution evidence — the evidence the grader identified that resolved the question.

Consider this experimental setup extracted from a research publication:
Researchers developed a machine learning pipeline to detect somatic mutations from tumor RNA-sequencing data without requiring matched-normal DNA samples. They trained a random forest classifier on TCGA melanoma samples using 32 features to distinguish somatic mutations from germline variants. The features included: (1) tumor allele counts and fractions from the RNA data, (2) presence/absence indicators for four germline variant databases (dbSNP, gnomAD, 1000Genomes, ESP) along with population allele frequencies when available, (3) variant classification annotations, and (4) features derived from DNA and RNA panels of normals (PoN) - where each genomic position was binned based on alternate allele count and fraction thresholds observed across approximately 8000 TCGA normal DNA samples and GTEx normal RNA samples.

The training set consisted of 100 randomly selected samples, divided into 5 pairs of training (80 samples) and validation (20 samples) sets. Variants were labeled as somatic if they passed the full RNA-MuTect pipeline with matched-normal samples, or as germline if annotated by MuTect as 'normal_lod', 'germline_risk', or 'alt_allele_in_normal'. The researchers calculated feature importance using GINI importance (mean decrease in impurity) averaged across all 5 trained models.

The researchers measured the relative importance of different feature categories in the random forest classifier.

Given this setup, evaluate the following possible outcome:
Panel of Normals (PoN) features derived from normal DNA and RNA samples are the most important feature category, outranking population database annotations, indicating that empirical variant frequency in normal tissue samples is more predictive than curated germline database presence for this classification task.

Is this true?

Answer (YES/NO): YES